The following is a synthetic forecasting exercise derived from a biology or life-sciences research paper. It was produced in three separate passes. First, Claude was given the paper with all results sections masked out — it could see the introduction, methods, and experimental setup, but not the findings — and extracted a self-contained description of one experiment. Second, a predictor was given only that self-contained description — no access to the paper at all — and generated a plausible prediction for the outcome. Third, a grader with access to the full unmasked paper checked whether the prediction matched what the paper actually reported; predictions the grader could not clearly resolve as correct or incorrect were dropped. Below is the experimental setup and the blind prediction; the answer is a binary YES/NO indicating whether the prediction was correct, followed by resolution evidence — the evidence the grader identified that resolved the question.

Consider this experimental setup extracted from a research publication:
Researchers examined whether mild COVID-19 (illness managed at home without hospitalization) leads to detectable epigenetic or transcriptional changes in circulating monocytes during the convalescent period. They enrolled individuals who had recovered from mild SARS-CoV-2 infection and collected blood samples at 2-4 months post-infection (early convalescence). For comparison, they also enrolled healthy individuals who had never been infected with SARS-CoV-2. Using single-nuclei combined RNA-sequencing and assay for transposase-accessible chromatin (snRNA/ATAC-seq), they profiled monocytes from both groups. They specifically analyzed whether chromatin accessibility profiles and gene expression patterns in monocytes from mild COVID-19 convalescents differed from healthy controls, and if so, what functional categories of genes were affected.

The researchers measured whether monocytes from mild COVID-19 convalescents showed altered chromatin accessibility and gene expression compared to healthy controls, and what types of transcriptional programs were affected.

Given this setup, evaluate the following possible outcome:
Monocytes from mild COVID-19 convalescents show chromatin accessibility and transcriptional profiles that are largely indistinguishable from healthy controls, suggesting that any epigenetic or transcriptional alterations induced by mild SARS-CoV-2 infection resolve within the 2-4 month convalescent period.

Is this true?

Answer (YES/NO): NO